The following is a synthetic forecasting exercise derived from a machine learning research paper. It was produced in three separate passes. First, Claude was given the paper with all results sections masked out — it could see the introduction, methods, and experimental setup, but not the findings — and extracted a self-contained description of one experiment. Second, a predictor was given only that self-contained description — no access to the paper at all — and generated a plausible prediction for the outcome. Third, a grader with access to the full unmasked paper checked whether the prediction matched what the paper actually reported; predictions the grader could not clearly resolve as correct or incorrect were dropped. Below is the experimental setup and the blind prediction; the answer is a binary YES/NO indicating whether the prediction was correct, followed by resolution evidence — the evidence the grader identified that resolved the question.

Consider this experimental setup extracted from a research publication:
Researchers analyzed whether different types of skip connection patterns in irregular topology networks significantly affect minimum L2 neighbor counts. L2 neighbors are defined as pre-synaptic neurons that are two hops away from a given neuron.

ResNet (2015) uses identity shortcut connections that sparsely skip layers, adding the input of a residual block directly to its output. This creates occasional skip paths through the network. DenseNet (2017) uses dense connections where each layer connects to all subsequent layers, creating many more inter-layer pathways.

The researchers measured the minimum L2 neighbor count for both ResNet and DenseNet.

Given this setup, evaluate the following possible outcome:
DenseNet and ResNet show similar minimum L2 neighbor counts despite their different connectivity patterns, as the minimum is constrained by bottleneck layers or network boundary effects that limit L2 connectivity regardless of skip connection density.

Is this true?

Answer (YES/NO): YES